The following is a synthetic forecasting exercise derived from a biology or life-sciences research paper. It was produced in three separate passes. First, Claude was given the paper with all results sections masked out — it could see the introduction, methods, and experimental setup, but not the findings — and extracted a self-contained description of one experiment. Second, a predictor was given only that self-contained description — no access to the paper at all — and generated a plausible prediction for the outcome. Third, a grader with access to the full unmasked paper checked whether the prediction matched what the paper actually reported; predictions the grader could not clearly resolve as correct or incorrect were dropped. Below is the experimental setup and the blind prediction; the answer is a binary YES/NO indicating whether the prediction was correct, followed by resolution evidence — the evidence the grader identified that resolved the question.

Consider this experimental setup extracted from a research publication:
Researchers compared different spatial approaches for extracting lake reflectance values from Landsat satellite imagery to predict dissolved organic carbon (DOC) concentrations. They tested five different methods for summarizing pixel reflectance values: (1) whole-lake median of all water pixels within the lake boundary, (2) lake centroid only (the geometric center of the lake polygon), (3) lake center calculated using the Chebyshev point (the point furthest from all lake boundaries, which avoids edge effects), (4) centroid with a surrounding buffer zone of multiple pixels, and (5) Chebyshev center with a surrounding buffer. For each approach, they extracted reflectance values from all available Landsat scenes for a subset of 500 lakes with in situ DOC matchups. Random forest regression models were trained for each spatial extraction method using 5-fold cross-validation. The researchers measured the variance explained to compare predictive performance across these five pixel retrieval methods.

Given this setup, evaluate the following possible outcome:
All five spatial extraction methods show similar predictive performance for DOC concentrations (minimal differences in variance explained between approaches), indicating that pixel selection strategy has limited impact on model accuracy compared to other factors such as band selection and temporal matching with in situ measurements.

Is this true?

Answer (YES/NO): NO